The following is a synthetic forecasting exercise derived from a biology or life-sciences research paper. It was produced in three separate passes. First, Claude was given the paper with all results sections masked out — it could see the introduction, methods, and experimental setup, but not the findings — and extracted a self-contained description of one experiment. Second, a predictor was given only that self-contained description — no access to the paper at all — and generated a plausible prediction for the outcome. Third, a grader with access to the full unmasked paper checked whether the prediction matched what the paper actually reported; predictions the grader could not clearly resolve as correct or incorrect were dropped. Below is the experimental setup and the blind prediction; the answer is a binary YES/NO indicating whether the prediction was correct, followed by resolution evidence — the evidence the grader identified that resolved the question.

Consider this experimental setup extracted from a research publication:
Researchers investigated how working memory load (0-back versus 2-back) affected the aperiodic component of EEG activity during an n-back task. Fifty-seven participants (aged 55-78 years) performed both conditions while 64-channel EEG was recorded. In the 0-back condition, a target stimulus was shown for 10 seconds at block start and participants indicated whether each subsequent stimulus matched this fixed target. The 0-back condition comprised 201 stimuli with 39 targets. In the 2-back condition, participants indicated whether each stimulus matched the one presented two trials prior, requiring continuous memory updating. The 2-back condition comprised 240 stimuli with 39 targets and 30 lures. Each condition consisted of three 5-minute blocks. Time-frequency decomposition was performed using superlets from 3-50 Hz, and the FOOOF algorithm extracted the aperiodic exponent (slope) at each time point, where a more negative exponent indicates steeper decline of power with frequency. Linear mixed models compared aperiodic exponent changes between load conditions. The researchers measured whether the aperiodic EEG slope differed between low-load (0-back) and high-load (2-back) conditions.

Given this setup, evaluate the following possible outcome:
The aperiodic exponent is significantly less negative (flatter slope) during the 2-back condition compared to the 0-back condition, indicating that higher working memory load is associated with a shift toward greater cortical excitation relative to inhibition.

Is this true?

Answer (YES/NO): NO